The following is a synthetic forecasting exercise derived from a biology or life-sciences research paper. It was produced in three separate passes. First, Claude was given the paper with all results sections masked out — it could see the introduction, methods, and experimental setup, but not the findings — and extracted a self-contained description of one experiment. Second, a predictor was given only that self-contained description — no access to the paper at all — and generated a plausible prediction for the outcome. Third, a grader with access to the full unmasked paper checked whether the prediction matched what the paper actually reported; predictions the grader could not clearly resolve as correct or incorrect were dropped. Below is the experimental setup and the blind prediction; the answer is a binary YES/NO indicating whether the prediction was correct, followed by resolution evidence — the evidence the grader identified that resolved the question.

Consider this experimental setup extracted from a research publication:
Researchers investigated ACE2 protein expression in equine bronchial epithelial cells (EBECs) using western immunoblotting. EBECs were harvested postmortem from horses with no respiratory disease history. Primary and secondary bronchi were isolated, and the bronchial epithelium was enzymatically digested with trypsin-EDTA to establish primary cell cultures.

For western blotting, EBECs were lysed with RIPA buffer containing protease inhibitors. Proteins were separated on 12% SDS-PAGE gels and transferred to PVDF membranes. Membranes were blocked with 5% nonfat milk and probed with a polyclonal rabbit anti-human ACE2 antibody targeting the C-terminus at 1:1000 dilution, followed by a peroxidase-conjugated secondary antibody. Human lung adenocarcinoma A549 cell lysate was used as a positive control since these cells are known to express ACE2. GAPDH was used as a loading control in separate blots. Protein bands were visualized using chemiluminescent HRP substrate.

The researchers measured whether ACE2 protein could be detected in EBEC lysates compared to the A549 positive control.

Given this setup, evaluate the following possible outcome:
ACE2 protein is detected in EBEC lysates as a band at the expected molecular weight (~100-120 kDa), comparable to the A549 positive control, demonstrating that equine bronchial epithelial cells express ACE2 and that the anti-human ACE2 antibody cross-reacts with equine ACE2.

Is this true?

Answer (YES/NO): NO